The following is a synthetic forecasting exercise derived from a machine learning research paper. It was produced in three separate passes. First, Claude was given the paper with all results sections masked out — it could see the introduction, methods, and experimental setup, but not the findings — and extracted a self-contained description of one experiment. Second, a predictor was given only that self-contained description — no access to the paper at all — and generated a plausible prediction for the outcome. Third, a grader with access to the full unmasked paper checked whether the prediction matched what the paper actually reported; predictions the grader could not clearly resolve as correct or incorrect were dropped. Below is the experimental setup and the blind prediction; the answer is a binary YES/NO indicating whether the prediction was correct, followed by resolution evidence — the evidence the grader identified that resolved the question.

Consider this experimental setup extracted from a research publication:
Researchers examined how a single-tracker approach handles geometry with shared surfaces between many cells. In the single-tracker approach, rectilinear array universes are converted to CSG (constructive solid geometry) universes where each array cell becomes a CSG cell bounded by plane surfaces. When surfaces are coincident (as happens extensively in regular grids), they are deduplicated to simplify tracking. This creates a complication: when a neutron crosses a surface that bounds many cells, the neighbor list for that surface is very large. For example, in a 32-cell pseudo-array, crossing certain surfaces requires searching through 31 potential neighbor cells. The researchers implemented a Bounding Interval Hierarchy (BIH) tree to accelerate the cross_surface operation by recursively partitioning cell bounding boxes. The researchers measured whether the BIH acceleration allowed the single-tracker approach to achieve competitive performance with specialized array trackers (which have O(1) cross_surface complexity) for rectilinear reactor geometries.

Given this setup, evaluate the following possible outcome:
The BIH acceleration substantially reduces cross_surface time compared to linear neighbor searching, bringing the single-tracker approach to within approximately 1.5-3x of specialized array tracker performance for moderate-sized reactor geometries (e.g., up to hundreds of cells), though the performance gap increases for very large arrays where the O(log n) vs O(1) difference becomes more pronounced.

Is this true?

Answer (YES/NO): YES